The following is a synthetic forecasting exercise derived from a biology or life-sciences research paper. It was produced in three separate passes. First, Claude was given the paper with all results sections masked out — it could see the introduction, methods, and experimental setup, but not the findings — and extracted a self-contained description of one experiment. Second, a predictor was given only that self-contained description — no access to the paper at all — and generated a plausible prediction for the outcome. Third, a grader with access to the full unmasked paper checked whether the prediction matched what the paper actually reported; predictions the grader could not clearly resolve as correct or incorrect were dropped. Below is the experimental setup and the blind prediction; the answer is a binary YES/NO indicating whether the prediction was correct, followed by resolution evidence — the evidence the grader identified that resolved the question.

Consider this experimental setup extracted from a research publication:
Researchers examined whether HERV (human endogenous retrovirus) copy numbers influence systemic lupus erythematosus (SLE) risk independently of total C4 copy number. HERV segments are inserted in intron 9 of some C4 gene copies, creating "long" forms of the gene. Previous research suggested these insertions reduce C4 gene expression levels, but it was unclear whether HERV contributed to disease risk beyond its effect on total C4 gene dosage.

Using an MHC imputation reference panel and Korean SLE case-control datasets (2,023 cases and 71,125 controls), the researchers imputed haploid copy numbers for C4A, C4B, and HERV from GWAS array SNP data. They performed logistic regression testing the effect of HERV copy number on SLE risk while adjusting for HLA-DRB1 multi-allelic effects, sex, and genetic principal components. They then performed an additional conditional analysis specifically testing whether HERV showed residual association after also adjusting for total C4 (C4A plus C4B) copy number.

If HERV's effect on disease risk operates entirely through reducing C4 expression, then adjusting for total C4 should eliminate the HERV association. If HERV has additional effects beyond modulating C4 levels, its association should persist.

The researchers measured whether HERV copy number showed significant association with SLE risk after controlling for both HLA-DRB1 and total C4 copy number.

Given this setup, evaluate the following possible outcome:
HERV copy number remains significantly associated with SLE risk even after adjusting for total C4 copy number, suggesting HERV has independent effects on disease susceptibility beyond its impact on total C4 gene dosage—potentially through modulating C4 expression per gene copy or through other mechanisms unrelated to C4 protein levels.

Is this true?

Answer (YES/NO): YES